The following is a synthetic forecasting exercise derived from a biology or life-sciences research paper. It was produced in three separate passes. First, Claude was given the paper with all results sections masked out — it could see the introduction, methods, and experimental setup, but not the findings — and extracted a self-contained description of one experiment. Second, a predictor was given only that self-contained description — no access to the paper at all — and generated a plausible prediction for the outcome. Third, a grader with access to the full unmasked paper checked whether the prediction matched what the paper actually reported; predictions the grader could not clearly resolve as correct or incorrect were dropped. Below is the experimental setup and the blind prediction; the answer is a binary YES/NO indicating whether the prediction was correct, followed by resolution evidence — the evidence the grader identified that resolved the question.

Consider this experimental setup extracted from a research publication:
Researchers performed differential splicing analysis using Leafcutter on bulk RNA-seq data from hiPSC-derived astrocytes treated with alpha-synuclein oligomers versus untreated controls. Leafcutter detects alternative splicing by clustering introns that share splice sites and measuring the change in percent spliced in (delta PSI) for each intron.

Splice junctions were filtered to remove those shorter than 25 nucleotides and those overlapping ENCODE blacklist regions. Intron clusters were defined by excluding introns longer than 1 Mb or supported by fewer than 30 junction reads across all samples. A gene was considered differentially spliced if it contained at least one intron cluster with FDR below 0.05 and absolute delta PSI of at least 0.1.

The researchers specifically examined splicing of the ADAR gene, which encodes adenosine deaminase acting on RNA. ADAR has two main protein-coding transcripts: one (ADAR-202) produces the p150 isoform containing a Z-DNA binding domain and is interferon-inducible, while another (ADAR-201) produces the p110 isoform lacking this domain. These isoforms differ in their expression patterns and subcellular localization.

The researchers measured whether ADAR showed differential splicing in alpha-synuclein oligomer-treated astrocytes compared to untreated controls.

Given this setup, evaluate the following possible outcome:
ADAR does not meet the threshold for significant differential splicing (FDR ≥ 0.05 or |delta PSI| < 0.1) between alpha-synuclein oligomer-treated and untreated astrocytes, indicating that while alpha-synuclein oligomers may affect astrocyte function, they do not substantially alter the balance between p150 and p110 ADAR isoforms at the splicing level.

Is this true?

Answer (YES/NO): NO